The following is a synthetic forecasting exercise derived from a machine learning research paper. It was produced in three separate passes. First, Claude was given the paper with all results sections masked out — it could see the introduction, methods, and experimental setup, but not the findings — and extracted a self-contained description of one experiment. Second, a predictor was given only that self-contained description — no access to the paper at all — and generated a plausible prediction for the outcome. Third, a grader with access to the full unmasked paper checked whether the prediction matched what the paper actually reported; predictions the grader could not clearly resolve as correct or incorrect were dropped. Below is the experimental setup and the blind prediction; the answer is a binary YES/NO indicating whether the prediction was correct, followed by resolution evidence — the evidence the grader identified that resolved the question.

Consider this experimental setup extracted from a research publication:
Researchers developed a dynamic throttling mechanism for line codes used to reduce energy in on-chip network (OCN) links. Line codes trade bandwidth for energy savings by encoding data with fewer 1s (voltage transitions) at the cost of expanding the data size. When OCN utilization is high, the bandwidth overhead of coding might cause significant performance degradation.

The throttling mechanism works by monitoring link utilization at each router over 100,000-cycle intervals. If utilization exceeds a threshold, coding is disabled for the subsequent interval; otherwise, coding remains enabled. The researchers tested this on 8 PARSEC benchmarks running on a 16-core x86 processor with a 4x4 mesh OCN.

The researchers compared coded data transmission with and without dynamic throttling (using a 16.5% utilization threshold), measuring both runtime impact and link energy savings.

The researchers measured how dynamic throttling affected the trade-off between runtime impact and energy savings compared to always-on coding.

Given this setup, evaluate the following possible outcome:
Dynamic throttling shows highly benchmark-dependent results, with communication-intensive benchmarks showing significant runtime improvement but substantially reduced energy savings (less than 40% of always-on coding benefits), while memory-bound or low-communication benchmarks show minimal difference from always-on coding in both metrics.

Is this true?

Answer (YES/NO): NO